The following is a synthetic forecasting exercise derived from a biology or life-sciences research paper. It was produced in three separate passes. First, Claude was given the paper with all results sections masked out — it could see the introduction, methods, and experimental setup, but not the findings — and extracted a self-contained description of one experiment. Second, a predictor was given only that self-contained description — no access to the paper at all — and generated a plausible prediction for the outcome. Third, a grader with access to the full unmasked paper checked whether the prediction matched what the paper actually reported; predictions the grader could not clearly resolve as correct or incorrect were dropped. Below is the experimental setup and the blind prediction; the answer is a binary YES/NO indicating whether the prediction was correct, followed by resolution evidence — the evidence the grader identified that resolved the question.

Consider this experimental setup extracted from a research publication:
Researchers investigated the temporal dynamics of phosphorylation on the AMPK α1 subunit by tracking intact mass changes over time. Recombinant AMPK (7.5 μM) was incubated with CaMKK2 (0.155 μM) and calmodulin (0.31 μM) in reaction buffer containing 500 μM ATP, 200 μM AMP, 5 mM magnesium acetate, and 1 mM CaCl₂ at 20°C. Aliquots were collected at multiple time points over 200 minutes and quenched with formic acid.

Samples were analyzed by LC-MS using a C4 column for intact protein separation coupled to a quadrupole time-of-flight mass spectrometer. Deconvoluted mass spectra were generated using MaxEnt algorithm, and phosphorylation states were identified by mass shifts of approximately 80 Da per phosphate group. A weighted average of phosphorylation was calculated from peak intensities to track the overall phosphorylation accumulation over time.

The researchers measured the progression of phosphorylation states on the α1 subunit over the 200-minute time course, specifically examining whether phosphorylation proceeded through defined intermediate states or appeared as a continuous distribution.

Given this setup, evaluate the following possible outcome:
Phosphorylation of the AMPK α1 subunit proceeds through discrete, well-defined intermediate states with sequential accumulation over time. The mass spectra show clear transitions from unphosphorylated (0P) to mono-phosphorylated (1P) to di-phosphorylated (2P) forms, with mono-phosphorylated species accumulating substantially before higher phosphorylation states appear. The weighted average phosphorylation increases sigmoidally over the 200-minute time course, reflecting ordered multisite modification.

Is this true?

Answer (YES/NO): NO